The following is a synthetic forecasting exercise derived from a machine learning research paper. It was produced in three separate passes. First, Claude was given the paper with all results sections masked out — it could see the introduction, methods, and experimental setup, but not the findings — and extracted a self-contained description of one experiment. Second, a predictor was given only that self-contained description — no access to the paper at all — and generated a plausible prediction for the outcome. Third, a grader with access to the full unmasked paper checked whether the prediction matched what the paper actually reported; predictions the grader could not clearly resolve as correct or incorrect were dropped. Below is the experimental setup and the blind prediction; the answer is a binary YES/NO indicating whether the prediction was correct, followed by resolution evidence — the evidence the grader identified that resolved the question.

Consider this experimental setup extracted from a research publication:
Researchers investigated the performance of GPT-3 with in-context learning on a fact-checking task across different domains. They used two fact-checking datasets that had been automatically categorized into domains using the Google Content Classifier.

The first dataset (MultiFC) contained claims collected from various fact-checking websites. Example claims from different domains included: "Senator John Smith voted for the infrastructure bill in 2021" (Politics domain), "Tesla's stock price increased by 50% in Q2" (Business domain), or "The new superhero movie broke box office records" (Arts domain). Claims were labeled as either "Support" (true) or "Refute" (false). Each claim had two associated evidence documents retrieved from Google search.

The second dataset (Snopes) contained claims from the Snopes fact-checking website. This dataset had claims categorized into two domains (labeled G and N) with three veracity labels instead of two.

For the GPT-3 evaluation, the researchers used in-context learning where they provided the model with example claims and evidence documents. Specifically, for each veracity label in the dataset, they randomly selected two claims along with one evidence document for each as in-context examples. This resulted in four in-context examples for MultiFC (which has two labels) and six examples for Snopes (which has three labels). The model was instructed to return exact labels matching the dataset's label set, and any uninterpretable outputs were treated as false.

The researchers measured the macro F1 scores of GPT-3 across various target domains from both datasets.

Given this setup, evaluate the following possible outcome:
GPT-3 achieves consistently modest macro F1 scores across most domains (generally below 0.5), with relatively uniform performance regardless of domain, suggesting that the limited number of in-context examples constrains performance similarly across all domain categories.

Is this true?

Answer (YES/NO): NO